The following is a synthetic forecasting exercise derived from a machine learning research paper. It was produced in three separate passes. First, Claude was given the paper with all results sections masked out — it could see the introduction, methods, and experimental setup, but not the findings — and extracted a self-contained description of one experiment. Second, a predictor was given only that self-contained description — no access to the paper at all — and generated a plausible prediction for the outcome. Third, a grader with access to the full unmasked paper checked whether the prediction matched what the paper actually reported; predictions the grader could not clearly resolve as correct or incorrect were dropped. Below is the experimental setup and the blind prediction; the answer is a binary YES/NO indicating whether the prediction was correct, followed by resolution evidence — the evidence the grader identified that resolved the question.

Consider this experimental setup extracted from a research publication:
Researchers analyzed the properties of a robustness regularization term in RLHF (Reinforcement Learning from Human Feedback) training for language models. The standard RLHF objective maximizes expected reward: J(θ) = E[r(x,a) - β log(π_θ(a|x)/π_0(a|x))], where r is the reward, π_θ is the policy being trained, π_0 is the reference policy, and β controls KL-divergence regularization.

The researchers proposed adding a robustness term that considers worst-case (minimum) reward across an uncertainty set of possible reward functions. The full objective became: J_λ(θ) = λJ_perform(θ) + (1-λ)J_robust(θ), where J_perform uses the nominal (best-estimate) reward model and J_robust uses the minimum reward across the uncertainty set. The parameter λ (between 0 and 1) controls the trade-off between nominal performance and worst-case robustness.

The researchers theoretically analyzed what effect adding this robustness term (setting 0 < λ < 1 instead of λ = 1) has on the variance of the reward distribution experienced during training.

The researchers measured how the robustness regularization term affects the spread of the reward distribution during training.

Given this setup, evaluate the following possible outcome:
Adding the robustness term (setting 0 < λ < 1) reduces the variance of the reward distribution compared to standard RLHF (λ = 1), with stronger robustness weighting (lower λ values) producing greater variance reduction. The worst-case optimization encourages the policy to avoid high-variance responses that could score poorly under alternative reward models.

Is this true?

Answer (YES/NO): YES